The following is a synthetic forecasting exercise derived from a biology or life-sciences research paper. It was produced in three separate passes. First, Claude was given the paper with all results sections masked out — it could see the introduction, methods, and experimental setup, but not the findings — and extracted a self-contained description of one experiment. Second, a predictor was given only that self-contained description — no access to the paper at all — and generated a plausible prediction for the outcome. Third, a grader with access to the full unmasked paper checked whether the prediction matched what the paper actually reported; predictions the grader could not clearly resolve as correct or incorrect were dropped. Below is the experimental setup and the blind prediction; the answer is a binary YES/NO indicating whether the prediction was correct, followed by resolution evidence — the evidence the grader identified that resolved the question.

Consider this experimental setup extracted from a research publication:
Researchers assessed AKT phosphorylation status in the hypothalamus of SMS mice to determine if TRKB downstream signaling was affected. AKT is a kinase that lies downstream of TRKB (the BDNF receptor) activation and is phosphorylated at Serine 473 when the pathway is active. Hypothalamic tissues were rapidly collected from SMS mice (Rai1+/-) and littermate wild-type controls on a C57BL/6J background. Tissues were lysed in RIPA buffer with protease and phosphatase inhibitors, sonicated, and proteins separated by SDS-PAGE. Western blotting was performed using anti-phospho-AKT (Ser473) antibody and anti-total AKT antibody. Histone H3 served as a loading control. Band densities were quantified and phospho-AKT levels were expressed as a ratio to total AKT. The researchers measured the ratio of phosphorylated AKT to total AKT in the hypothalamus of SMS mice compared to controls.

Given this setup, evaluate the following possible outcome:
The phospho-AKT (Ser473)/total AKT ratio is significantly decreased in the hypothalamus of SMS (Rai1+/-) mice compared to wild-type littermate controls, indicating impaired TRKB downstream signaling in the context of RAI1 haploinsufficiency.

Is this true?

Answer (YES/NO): YES